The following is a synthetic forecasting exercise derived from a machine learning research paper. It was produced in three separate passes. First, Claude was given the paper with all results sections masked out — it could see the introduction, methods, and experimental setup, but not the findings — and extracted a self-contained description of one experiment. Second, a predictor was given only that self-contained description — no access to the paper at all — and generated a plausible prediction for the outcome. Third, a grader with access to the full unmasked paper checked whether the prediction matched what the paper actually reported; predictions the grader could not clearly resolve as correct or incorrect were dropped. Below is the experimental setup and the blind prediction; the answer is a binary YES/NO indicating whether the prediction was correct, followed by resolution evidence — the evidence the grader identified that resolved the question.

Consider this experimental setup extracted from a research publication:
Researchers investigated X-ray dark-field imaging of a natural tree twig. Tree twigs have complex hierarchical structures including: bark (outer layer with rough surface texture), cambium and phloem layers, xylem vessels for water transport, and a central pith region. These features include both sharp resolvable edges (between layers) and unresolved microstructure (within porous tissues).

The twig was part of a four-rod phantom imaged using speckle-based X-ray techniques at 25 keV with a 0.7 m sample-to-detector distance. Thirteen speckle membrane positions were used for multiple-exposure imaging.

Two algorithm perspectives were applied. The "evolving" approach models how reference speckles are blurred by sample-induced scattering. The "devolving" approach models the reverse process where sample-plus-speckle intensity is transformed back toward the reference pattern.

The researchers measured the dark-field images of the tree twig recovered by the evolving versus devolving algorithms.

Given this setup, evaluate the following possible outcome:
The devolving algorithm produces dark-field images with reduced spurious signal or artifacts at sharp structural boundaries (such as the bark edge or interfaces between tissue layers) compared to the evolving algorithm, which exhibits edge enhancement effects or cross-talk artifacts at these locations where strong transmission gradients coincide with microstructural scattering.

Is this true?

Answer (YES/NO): NO